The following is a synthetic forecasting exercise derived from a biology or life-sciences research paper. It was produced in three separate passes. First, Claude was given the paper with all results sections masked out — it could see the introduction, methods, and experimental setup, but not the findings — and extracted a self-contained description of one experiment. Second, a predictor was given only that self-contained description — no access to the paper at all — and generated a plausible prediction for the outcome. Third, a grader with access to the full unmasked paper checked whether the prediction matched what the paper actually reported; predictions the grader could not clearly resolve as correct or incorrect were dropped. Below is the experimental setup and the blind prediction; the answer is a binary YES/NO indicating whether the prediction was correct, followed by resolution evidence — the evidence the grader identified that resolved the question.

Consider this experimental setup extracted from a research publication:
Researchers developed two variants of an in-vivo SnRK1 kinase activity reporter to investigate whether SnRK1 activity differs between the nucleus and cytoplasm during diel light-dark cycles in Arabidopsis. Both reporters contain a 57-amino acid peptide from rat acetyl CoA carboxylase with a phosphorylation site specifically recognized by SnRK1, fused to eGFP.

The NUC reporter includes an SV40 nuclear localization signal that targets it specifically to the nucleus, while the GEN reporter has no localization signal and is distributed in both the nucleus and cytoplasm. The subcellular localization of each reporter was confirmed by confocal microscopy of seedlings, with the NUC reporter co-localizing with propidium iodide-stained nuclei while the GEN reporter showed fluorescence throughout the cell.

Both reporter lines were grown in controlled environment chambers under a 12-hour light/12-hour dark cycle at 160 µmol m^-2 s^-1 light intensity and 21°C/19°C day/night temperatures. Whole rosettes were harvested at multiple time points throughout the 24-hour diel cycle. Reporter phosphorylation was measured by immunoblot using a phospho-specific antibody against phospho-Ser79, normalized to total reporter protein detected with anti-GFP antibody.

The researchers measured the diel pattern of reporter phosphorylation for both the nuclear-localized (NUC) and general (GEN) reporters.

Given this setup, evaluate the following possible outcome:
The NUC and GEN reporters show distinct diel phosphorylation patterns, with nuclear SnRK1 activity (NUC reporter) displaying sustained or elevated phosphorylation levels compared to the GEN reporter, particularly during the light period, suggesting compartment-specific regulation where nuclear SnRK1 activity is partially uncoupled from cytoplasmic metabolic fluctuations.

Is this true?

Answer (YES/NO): NO